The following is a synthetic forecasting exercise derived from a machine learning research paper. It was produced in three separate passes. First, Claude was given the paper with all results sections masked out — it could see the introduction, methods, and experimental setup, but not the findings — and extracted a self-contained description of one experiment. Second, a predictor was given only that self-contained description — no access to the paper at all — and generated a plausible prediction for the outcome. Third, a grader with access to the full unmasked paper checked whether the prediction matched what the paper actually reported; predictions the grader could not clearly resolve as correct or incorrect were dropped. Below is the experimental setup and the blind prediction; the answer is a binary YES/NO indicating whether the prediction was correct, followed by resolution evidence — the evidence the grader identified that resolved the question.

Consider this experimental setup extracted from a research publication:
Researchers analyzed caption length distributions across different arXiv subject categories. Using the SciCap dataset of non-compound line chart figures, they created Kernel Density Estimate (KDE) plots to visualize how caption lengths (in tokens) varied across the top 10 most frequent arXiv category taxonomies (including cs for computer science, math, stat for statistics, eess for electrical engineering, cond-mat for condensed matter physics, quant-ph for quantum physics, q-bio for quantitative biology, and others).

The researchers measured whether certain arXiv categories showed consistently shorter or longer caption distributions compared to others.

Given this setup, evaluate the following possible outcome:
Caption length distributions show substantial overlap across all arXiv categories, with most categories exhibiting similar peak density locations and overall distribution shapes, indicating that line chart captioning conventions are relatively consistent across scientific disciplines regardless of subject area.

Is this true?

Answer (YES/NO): NO